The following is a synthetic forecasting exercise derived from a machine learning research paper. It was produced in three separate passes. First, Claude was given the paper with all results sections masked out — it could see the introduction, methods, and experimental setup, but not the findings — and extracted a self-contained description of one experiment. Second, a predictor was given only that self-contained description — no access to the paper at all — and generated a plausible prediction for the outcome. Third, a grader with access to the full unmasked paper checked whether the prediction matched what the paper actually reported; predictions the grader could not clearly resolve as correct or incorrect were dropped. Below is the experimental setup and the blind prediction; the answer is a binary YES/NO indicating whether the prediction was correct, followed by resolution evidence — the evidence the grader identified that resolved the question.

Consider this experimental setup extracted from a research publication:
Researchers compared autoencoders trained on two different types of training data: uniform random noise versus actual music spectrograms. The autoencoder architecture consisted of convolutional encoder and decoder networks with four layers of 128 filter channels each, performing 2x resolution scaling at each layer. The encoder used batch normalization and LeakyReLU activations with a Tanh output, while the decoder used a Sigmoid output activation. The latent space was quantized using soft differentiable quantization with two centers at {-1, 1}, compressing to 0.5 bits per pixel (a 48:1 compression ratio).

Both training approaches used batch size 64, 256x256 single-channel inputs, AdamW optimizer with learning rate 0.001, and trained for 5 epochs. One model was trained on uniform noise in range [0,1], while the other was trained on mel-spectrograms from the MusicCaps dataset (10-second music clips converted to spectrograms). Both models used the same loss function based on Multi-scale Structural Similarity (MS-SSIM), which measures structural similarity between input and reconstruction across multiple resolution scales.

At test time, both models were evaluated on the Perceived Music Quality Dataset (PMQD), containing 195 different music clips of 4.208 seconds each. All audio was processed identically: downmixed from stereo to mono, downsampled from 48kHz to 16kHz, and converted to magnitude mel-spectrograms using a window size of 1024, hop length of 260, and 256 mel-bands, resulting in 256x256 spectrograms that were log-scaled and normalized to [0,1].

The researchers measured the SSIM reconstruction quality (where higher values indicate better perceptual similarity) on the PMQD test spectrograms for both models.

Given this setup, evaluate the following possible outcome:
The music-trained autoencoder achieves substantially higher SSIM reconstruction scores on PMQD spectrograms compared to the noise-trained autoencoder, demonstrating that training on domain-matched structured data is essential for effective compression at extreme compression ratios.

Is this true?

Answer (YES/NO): NO